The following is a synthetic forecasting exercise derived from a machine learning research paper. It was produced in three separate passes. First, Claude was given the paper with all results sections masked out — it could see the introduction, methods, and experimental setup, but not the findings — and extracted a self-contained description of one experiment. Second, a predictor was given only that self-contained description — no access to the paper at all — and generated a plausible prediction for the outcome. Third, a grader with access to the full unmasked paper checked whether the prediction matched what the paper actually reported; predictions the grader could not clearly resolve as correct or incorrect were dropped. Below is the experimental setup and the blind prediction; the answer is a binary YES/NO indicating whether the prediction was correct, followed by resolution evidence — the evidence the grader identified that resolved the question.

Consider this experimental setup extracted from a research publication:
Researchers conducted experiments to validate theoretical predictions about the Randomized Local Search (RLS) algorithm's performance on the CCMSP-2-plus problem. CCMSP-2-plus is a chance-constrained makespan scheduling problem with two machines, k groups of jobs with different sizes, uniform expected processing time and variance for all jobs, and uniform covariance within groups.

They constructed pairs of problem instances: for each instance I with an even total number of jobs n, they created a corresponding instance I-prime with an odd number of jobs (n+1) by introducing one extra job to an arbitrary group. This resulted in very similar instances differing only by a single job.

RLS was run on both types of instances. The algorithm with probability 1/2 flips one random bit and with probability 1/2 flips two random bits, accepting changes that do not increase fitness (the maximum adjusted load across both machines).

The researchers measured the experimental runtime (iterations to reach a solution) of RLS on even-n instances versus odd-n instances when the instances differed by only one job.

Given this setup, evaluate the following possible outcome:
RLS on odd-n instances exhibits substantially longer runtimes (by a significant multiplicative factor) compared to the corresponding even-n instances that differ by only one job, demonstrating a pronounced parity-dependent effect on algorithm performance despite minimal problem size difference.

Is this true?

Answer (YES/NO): NO